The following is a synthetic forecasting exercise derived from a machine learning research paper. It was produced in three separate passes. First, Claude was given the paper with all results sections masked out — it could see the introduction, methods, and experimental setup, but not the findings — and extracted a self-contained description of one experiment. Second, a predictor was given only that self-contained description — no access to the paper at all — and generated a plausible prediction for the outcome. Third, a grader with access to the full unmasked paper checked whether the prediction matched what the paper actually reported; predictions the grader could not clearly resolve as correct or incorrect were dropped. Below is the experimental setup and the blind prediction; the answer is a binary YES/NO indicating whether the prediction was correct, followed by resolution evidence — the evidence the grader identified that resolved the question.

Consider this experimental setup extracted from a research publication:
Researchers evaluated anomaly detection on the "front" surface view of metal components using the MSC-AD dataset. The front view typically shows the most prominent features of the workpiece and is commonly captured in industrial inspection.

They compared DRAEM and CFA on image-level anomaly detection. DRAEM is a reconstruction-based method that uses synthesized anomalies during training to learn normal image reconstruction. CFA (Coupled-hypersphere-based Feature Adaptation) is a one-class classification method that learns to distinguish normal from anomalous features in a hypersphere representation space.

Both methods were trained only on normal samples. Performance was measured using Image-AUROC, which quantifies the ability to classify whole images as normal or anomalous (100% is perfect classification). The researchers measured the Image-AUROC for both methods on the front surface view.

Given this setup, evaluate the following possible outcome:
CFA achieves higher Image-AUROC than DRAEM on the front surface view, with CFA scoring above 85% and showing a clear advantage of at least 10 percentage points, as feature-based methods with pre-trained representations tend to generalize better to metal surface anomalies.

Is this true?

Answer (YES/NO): NO